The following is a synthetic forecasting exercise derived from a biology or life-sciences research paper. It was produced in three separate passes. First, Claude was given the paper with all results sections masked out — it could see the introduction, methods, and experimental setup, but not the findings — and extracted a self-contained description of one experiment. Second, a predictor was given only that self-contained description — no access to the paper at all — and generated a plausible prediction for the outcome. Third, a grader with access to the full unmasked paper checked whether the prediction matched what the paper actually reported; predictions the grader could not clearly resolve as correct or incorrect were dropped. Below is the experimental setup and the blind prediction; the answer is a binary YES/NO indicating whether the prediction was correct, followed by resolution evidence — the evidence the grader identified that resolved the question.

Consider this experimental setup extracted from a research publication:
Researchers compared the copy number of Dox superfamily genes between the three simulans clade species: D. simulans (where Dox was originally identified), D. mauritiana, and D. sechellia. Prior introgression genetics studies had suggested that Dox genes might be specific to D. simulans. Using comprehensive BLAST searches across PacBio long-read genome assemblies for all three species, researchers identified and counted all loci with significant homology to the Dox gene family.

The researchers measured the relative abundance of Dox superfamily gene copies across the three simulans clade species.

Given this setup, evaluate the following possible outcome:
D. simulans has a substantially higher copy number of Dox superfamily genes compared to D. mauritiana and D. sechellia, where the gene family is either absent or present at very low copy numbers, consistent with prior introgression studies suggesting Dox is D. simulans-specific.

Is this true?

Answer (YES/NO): NO